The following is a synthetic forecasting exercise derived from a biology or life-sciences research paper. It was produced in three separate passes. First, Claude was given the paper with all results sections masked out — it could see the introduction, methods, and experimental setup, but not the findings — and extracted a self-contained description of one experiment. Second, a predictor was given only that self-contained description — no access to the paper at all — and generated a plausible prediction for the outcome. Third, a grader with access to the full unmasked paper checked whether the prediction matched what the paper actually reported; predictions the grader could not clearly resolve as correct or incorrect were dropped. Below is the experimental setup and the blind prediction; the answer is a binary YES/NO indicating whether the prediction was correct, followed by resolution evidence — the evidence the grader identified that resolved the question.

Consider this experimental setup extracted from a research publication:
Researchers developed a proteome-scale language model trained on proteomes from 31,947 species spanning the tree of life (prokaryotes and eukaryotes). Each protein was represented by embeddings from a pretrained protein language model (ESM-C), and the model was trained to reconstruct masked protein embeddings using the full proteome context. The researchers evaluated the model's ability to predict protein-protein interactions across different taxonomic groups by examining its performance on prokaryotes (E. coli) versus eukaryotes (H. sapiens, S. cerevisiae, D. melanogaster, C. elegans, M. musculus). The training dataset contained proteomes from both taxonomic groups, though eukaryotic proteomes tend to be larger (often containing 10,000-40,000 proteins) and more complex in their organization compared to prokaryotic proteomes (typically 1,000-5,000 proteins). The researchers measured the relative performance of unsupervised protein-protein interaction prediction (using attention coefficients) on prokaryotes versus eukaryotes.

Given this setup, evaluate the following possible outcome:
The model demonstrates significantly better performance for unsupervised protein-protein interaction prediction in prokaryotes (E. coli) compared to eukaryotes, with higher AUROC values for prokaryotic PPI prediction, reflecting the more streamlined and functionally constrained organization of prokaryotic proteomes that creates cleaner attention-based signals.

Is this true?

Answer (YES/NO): YES